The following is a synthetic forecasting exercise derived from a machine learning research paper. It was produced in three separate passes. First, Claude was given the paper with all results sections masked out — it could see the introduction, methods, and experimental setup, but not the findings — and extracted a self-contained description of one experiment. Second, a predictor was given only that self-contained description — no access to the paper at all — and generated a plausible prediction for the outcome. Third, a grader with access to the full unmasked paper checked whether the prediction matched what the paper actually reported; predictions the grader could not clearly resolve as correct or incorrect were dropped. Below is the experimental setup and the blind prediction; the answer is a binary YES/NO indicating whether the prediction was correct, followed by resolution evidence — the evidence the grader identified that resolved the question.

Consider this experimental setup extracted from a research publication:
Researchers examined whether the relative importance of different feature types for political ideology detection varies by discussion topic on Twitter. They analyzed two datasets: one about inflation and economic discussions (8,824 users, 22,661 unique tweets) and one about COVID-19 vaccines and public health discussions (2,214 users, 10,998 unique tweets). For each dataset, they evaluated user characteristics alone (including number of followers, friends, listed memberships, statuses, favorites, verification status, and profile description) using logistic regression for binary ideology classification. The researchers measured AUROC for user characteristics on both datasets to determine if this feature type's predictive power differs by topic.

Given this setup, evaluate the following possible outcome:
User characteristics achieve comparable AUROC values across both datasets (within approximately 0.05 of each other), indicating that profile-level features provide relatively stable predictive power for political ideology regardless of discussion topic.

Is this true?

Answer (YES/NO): NO